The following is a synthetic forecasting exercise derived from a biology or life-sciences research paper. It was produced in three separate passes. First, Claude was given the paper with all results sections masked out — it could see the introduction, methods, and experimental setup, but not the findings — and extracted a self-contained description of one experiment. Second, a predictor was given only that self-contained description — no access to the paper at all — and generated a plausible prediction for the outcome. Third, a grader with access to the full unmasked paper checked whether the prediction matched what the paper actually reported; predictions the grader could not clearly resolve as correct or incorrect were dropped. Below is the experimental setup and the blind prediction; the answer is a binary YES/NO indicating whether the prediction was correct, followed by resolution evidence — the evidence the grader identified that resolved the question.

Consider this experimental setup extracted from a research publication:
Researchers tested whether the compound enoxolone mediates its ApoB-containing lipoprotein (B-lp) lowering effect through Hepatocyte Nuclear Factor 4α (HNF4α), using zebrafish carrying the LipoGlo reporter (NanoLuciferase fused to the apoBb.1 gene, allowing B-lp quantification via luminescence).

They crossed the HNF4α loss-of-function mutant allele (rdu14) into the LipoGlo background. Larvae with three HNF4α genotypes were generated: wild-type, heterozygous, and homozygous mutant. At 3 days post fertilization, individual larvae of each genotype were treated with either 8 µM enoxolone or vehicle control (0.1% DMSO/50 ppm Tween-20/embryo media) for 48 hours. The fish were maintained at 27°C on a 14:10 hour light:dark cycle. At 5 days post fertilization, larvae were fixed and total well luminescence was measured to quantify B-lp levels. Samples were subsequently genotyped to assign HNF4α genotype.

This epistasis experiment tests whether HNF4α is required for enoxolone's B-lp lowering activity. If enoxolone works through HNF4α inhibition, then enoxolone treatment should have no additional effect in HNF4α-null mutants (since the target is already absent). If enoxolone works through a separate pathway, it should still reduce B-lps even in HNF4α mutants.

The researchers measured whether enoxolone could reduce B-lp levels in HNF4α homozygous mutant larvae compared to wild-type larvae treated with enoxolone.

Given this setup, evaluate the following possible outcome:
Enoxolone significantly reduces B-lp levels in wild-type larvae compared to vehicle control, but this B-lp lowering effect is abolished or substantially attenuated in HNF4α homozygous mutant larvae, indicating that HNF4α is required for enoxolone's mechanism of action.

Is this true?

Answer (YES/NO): YES